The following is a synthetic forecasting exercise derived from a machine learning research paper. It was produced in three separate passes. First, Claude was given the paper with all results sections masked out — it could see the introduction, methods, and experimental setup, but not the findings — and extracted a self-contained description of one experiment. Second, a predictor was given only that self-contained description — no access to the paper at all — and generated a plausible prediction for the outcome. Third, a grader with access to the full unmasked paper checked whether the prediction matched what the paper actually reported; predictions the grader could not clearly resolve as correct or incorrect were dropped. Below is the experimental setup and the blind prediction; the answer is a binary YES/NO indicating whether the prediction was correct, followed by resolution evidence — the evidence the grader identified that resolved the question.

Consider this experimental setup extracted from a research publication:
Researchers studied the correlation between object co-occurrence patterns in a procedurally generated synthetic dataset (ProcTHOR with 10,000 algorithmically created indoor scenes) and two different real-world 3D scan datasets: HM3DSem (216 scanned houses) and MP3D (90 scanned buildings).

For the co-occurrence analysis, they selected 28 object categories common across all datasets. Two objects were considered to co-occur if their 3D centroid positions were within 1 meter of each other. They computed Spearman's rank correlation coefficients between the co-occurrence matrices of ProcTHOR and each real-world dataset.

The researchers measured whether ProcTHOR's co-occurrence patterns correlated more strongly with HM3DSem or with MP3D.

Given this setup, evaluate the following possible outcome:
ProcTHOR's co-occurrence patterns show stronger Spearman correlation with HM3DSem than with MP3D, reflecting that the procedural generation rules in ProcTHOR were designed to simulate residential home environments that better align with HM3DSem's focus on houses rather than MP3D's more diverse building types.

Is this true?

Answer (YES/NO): YES